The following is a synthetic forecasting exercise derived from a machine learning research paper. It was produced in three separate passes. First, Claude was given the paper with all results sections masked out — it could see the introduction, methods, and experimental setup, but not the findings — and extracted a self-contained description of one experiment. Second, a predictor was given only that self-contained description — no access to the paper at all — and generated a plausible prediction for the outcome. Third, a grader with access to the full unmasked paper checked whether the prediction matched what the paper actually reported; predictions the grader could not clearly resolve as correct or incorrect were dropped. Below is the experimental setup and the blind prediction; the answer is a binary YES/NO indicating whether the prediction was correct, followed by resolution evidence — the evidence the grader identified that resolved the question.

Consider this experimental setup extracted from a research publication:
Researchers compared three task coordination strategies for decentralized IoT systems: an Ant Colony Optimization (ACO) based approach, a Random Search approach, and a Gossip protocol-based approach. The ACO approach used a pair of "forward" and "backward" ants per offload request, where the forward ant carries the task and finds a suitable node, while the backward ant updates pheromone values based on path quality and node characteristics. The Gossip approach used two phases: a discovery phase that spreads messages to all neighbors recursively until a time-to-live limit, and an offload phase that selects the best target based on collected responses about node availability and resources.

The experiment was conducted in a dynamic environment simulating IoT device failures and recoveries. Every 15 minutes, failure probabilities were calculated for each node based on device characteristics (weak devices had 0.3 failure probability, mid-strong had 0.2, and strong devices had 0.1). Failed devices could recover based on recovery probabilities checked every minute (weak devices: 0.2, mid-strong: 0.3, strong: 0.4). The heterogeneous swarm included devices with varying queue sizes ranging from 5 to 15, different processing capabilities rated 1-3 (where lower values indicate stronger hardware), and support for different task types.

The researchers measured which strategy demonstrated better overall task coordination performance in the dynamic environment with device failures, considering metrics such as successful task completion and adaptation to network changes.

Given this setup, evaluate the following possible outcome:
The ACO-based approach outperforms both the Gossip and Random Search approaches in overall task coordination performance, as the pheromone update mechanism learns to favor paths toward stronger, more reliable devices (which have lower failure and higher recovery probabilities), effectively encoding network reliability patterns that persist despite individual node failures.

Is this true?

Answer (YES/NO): NO